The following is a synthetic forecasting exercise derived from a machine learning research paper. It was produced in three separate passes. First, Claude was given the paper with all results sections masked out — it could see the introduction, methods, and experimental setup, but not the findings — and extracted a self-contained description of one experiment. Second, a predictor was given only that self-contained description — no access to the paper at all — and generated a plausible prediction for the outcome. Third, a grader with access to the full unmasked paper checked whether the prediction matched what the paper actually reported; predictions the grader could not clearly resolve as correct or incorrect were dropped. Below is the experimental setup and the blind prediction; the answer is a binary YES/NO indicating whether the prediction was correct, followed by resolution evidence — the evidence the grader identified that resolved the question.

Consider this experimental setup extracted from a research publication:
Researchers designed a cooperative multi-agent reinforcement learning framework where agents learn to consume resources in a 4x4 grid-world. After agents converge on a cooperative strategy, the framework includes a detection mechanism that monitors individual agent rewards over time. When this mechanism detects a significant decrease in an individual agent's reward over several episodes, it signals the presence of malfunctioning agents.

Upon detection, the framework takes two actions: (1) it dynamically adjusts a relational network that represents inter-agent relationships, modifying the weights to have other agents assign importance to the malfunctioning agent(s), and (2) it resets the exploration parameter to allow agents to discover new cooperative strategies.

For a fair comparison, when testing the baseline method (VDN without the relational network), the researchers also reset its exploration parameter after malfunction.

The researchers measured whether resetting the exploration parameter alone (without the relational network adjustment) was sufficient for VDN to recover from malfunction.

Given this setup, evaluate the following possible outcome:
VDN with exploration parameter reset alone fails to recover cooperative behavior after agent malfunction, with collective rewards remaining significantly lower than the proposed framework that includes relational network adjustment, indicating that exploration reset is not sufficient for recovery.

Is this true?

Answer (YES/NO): YES